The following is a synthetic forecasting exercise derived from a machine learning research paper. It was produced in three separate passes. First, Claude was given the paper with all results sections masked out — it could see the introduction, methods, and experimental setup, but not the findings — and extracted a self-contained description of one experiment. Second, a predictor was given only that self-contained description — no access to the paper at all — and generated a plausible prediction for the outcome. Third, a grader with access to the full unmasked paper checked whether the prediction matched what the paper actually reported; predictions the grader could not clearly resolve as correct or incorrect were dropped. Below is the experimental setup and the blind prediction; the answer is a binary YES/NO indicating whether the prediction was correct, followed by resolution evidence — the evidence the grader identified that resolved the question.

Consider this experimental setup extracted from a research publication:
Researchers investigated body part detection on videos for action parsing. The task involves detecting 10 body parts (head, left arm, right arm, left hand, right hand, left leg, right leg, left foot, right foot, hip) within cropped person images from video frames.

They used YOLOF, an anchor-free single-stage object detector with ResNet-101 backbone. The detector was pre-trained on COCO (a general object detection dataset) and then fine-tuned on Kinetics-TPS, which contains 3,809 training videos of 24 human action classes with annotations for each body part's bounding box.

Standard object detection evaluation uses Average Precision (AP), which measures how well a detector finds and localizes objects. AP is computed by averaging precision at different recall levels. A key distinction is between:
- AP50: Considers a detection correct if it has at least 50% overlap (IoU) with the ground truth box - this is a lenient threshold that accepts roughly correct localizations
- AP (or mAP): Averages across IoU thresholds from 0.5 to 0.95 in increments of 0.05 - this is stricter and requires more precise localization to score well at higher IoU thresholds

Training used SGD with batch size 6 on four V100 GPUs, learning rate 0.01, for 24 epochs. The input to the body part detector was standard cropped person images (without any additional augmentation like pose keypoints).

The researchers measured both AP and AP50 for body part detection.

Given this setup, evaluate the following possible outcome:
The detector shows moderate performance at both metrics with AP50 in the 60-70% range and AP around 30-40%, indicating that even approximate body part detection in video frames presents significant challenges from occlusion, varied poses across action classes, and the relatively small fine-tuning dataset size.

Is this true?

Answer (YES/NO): NO